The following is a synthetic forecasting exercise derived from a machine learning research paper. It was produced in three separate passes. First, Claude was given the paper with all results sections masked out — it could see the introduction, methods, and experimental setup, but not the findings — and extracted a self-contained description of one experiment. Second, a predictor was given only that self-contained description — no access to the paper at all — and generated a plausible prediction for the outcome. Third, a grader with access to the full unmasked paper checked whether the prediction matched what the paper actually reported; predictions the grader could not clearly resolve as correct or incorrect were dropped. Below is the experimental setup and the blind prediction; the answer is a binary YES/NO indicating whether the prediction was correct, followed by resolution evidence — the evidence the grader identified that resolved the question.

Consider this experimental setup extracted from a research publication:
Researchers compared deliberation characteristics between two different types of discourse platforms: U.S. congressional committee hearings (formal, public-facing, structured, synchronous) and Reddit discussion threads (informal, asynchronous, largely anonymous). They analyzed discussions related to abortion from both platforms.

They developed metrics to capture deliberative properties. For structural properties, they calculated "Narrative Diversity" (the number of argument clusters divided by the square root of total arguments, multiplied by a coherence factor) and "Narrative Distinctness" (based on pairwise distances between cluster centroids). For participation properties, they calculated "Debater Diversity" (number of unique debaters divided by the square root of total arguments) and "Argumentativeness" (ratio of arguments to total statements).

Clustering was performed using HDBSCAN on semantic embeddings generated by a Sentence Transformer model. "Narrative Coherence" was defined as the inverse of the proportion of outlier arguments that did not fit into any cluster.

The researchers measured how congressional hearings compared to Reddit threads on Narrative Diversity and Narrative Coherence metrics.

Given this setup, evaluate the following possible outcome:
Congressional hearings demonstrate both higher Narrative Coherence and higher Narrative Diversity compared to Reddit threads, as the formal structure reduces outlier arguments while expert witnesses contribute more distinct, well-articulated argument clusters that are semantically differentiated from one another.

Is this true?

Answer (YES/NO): YES